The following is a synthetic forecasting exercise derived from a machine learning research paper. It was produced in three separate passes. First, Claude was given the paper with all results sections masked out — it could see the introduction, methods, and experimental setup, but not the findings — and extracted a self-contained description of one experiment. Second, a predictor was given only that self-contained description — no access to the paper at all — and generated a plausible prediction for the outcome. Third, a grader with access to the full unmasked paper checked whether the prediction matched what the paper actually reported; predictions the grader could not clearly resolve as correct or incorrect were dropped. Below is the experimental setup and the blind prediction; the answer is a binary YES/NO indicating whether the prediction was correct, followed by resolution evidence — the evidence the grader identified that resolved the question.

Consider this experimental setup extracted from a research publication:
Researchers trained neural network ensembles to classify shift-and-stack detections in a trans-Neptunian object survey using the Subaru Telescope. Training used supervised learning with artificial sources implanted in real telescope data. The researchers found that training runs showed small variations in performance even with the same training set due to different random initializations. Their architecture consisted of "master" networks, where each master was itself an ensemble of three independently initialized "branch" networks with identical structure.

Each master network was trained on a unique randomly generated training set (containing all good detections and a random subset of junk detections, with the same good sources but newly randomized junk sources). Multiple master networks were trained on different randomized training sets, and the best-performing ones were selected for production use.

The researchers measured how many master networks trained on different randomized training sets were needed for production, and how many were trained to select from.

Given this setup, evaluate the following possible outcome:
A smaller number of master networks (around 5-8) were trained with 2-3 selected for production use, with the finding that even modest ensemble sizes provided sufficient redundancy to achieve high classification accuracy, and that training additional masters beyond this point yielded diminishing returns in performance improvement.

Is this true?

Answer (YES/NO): NO